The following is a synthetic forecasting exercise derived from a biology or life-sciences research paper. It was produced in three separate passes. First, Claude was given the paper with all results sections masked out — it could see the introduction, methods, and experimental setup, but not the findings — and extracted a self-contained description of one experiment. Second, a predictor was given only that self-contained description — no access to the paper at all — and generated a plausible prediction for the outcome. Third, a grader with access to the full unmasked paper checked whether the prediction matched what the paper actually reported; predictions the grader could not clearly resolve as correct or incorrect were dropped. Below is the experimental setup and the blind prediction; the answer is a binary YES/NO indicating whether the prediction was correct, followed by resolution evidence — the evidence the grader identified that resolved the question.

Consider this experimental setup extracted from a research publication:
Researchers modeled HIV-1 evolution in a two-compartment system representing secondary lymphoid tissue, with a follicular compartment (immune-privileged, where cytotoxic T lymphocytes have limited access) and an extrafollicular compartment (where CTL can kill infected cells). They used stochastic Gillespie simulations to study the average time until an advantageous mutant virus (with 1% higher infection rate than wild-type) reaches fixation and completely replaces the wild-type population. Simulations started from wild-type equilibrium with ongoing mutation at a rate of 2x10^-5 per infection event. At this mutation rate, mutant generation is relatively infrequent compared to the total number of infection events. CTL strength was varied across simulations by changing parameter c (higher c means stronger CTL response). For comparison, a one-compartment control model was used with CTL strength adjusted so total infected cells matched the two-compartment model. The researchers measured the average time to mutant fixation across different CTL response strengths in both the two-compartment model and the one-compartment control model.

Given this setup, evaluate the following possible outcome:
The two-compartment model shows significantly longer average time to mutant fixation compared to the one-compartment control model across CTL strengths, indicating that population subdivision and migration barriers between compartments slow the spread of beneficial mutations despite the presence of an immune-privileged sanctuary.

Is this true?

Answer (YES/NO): YES